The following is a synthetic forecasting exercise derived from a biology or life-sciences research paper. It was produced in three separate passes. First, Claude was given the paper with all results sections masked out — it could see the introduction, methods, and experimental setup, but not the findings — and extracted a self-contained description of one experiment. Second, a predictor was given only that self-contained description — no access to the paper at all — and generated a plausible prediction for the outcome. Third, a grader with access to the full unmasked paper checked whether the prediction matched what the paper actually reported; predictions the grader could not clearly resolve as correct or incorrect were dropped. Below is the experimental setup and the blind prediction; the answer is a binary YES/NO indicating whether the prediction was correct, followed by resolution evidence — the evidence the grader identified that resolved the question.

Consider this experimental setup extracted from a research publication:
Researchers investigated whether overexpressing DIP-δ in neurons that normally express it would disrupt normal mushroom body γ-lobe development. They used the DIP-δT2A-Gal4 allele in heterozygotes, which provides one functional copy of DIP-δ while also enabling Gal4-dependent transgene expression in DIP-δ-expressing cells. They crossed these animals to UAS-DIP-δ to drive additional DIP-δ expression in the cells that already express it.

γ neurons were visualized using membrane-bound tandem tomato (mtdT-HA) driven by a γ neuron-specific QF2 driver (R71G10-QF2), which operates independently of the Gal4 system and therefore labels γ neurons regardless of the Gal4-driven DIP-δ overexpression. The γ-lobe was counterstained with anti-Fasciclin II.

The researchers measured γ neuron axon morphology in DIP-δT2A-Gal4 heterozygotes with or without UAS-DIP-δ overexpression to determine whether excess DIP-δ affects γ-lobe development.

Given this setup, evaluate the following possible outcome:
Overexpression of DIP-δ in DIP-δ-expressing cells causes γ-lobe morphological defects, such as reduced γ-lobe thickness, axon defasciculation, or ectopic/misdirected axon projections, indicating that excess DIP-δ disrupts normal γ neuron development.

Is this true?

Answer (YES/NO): NO